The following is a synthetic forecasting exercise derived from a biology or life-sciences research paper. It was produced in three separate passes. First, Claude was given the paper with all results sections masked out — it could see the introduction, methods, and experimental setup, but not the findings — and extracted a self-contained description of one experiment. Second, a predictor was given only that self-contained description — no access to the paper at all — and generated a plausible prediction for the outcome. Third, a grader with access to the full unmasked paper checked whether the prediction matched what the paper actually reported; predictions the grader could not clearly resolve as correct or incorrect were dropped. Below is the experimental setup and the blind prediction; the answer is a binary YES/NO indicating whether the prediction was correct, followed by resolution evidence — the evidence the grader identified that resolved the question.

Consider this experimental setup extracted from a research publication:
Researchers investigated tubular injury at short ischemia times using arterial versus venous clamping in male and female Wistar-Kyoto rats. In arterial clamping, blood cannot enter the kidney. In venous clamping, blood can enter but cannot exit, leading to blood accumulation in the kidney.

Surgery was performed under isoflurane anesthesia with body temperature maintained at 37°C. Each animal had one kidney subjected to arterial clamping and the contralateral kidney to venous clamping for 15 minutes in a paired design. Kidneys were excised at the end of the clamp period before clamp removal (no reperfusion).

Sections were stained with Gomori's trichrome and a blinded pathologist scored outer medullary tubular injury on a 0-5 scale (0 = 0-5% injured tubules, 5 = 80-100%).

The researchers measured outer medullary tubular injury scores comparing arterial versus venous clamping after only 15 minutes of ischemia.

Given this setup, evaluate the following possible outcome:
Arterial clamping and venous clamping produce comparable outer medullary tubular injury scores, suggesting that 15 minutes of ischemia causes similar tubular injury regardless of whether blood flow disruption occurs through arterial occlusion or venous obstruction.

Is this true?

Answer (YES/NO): NO